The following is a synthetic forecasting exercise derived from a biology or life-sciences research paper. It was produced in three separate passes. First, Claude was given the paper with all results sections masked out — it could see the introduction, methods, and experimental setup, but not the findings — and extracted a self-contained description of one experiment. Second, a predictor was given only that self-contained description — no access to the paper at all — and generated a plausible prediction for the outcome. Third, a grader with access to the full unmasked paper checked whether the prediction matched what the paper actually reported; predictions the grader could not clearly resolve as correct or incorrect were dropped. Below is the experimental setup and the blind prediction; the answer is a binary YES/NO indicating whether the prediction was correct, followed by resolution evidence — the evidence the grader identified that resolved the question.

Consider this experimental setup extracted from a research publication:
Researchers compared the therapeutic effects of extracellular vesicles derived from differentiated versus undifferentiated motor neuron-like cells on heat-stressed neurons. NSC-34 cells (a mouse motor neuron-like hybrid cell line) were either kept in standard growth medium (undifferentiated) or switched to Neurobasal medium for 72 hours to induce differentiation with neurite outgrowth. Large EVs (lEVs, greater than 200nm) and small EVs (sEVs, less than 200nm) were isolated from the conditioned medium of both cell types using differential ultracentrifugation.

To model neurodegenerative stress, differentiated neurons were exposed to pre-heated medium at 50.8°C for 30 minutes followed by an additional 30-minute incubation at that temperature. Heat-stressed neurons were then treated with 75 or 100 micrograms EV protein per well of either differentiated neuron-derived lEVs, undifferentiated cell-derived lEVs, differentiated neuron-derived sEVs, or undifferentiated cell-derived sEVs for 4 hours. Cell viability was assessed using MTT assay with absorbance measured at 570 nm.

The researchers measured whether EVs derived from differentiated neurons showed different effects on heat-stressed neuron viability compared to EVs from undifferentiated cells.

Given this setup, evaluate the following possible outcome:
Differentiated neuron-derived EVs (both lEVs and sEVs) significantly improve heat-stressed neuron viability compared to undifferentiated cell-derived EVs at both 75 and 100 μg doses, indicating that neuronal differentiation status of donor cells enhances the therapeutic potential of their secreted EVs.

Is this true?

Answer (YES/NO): YES